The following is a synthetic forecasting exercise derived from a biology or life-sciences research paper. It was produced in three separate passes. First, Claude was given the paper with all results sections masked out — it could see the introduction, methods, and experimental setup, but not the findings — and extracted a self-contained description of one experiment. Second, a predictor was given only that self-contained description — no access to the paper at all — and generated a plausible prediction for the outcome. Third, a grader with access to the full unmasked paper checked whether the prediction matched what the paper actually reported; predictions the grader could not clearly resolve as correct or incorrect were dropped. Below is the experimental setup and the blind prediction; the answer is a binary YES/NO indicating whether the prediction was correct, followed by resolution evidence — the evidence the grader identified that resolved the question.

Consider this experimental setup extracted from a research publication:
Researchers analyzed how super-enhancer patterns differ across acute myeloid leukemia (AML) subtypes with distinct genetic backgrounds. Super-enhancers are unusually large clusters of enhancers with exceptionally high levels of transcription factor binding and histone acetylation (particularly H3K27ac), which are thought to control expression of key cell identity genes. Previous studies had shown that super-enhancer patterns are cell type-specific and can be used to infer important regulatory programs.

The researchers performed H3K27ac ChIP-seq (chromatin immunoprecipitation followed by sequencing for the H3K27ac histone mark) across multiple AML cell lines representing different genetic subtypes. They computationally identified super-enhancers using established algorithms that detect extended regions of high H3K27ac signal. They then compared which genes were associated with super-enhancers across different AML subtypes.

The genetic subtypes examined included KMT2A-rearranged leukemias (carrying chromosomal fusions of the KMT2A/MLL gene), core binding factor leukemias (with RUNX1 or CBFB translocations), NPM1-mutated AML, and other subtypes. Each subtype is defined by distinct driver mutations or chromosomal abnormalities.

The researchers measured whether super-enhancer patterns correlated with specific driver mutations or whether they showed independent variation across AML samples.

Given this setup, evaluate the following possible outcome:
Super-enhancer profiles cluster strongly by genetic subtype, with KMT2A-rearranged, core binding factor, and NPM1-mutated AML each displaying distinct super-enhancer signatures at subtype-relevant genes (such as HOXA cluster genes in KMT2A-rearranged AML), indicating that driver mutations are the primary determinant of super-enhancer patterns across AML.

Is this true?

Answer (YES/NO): NO